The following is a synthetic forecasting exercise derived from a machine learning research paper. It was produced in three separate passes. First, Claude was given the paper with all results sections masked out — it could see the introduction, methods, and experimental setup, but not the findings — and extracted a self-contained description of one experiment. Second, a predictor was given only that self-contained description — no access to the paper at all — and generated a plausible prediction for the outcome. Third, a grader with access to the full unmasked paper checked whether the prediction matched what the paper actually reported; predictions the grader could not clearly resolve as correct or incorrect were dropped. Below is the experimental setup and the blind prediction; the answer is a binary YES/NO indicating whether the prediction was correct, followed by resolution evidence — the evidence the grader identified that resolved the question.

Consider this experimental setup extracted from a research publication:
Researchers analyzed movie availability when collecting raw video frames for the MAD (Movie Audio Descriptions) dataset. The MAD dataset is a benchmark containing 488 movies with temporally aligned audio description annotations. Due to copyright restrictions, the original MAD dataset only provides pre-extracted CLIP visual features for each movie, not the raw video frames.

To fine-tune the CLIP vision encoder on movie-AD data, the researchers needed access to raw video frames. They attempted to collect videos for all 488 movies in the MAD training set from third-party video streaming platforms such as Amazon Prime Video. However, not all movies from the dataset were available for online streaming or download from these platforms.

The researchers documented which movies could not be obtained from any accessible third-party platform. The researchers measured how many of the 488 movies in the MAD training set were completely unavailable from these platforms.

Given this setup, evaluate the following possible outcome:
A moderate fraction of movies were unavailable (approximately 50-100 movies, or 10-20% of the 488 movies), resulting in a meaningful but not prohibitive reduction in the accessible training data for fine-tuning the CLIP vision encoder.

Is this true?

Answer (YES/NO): NO